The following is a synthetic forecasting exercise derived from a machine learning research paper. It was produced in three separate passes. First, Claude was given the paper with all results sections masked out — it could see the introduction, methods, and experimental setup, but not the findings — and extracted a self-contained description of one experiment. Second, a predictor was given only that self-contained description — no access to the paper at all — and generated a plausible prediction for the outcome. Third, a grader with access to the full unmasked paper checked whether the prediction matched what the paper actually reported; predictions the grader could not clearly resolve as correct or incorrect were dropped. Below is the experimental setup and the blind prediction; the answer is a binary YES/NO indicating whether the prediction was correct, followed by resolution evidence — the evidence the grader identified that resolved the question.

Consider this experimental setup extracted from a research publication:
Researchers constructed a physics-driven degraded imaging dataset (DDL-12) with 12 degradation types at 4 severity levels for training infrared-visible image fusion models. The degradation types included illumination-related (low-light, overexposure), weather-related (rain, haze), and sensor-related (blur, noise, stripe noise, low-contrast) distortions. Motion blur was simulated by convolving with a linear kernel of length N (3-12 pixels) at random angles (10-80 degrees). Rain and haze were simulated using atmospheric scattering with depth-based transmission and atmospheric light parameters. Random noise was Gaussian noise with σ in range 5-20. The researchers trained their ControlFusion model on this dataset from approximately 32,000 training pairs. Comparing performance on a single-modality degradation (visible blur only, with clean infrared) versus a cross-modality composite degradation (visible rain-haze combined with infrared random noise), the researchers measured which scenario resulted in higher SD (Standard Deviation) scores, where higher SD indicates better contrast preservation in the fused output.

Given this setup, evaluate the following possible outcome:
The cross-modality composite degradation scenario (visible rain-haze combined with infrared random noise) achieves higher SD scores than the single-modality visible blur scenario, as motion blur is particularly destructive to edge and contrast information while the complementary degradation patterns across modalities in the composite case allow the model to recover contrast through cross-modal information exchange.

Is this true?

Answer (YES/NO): YES